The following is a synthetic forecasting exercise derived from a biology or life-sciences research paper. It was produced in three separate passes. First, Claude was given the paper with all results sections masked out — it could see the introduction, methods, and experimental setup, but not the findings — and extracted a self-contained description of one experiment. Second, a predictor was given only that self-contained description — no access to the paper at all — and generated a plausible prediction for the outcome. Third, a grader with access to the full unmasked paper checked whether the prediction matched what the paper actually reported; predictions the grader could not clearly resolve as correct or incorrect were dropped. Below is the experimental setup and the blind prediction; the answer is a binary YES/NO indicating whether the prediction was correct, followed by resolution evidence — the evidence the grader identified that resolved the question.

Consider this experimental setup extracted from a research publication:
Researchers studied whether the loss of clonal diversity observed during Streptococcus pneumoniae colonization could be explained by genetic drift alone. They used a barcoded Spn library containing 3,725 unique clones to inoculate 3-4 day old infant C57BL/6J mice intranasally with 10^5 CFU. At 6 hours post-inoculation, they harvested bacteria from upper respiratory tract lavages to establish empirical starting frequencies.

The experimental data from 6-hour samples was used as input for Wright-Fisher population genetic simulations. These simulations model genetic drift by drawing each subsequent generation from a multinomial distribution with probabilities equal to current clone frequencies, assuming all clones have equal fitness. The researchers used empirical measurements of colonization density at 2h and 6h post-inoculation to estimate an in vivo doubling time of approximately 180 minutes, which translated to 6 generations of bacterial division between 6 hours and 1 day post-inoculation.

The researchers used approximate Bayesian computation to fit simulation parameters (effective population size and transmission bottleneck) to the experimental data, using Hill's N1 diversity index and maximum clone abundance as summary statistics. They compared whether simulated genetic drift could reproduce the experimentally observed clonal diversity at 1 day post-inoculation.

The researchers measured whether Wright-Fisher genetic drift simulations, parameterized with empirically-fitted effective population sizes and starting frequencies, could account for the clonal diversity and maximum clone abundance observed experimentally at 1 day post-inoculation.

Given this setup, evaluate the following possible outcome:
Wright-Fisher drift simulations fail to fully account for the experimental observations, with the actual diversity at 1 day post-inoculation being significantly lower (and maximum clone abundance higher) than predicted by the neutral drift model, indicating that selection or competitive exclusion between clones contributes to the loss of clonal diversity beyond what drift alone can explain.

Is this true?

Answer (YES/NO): YES